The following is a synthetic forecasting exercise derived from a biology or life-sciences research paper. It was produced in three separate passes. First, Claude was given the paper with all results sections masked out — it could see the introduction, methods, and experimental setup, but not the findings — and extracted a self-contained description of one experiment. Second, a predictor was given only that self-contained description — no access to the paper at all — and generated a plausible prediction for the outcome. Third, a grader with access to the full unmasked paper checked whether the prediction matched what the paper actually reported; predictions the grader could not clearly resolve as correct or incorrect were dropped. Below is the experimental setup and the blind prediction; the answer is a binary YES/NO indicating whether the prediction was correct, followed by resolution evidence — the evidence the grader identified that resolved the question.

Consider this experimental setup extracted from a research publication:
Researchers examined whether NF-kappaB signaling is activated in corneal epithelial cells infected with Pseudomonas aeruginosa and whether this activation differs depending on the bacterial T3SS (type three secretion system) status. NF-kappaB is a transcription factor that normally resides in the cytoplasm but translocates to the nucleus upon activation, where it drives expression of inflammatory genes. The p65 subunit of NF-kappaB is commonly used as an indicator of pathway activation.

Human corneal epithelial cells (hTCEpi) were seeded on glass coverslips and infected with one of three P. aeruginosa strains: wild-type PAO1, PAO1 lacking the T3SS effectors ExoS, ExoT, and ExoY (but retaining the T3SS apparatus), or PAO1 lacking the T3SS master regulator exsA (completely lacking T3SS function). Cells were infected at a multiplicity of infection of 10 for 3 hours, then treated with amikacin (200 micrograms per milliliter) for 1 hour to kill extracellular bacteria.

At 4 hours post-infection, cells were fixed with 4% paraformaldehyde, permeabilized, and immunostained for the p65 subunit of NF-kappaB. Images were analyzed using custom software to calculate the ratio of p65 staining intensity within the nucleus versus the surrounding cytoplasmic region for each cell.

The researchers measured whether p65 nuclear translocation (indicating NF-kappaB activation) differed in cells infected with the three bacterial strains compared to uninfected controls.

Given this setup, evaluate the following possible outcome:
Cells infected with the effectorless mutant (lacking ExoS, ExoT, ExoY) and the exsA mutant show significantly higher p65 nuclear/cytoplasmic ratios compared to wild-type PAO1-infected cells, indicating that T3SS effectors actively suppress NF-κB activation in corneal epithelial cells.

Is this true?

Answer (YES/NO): NO